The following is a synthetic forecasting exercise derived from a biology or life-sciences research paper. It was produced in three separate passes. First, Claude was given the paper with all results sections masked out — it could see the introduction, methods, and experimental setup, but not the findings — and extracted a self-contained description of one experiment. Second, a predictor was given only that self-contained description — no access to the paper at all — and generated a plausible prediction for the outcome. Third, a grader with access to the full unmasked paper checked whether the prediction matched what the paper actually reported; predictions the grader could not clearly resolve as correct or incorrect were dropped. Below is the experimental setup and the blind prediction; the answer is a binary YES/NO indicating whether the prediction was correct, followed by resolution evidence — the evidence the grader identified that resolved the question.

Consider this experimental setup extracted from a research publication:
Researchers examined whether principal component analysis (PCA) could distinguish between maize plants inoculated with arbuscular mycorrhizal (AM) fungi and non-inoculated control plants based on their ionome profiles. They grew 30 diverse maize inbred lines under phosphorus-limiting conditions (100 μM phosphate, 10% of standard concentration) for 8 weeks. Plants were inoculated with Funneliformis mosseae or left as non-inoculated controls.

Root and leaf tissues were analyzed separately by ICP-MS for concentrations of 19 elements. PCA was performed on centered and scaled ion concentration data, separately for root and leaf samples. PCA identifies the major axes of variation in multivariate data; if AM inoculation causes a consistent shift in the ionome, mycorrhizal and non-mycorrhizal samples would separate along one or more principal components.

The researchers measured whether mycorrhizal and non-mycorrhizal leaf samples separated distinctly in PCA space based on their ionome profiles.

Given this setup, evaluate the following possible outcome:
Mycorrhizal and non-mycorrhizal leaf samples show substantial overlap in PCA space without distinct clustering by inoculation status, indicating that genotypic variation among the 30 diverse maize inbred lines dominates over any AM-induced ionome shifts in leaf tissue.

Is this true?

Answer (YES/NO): NO